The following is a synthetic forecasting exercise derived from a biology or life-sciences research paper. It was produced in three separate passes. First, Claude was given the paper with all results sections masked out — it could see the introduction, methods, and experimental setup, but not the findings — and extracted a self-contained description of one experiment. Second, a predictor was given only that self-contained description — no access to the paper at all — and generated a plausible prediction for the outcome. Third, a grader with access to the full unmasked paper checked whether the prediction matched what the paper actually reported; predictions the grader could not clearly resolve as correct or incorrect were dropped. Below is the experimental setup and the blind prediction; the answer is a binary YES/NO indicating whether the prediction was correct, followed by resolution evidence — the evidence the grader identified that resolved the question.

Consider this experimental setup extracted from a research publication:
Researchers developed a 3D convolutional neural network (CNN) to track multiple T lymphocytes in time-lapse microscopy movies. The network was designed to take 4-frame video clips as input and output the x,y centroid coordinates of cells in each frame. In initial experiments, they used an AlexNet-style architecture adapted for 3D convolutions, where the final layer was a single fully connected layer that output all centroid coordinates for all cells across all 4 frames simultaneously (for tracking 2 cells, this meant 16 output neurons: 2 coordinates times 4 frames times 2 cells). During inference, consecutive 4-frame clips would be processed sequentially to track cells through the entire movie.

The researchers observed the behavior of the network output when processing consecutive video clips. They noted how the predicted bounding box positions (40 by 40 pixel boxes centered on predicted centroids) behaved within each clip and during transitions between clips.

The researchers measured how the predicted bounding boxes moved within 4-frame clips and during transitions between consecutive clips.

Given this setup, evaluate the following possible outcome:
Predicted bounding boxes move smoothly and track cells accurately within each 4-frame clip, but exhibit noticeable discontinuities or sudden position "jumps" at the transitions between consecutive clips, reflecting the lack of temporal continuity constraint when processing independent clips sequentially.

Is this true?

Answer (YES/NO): NO